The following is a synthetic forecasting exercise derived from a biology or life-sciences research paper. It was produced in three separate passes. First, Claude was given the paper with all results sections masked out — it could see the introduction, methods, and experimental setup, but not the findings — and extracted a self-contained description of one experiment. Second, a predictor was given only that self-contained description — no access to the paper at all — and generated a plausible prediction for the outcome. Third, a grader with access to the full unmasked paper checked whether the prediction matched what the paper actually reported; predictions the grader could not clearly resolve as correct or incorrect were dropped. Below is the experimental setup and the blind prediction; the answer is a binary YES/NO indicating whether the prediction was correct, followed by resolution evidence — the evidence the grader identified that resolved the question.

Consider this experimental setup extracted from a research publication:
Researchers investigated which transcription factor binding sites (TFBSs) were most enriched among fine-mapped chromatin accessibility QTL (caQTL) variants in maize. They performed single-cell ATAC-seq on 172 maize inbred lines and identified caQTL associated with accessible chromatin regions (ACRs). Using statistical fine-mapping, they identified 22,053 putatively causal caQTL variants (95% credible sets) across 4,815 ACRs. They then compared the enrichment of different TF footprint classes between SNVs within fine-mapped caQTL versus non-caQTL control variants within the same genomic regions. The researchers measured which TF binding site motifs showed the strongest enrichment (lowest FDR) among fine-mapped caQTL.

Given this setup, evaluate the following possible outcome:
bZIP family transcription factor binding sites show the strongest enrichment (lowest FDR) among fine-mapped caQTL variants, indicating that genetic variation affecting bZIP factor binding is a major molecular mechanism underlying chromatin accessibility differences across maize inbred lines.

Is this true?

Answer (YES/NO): NO